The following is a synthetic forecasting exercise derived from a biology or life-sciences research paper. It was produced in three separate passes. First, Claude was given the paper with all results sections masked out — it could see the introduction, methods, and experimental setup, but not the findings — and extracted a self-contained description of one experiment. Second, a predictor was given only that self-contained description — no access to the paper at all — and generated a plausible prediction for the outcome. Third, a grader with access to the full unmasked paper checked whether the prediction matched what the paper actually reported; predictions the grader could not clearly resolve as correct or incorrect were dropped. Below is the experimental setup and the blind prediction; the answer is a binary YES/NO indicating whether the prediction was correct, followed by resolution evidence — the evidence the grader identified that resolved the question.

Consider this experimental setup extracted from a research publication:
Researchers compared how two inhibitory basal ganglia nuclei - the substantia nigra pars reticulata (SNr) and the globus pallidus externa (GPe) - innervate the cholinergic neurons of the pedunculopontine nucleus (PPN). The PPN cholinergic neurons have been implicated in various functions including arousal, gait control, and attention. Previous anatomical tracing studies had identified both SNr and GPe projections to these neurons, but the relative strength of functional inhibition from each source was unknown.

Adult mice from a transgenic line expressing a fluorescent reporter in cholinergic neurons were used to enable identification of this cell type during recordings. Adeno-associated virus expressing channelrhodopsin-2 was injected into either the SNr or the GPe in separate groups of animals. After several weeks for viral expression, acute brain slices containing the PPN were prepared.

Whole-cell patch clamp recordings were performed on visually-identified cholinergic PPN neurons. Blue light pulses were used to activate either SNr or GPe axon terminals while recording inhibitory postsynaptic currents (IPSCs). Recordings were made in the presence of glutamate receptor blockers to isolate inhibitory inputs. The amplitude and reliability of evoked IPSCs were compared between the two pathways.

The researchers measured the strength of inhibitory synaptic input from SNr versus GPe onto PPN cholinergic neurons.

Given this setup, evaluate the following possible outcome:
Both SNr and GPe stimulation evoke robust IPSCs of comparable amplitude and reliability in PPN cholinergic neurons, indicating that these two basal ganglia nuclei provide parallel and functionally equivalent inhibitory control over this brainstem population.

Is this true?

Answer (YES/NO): NO